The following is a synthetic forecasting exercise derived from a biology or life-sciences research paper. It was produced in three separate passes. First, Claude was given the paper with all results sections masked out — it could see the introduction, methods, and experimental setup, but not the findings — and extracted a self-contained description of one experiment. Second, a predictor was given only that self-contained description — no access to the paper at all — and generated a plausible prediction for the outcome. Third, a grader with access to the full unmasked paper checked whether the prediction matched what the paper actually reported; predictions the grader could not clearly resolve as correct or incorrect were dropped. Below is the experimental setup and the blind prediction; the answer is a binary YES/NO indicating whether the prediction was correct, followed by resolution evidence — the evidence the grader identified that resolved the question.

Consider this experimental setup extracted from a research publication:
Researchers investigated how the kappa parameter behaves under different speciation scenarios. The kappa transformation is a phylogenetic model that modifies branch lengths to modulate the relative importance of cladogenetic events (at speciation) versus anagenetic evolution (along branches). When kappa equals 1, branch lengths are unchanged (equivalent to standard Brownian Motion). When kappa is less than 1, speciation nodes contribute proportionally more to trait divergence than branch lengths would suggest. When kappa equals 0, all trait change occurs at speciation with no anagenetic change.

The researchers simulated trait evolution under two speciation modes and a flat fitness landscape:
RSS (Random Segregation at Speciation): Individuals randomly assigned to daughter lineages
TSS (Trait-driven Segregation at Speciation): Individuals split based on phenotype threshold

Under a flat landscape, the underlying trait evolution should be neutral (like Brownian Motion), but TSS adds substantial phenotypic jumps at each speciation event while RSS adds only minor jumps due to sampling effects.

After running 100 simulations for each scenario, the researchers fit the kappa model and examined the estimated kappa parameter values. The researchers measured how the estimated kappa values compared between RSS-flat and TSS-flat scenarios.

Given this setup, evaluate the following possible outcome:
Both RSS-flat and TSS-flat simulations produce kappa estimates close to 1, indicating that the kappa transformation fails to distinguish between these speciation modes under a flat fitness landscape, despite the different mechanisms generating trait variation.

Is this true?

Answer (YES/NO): NO